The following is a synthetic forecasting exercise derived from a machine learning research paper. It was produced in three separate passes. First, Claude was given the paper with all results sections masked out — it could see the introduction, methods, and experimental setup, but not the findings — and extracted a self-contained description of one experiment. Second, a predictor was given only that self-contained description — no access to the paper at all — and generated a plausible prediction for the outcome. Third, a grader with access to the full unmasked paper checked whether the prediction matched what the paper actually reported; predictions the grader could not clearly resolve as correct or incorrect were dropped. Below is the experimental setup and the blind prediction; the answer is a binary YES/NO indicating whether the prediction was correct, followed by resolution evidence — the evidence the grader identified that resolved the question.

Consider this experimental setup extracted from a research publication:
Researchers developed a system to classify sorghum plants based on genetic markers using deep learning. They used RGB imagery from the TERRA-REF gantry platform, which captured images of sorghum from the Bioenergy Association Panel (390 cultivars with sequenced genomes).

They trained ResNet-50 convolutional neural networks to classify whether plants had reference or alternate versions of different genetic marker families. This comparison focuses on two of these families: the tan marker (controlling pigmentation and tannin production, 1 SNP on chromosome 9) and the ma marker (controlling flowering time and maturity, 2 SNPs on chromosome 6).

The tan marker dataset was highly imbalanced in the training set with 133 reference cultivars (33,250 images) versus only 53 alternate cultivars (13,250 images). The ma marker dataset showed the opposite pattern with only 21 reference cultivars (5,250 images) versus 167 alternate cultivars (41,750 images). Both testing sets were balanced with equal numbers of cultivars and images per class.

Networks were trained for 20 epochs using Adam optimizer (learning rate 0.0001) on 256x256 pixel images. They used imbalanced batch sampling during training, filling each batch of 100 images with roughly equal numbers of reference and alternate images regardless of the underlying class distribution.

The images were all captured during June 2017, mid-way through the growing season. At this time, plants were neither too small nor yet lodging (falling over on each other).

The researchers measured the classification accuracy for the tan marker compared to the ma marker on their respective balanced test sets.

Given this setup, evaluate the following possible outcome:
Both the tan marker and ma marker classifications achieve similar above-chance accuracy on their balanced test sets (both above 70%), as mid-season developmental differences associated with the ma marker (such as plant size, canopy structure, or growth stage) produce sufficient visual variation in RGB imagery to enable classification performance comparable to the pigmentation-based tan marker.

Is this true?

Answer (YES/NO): NO